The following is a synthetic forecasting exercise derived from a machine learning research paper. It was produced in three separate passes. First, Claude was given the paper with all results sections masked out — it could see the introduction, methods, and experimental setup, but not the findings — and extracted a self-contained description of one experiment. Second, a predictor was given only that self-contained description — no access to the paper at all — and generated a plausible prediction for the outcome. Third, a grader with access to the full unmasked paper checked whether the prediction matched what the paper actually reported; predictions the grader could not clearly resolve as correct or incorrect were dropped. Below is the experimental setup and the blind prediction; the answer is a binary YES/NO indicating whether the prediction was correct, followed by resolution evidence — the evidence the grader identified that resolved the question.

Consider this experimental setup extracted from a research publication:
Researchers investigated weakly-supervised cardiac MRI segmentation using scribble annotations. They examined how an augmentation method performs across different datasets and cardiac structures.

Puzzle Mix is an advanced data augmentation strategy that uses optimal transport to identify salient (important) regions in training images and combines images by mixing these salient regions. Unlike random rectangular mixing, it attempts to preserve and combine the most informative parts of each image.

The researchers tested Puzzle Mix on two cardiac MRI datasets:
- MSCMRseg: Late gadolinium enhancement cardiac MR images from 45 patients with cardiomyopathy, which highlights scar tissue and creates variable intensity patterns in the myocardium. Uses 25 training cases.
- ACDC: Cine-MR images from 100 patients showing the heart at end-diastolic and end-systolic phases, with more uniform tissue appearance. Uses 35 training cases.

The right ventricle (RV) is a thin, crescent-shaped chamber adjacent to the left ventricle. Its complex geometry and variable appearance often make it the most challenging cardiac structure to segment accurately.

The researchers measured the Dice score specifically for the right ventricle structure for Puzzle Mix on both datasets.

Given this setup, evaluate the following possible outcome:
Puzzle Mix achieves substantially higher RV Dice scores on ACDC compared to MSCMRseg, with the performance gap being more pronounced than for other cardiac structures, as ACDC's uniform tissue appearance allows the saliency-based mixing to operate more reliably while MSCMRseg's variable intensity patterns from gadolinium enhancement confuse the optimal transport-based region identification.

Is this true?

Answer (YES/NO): NO